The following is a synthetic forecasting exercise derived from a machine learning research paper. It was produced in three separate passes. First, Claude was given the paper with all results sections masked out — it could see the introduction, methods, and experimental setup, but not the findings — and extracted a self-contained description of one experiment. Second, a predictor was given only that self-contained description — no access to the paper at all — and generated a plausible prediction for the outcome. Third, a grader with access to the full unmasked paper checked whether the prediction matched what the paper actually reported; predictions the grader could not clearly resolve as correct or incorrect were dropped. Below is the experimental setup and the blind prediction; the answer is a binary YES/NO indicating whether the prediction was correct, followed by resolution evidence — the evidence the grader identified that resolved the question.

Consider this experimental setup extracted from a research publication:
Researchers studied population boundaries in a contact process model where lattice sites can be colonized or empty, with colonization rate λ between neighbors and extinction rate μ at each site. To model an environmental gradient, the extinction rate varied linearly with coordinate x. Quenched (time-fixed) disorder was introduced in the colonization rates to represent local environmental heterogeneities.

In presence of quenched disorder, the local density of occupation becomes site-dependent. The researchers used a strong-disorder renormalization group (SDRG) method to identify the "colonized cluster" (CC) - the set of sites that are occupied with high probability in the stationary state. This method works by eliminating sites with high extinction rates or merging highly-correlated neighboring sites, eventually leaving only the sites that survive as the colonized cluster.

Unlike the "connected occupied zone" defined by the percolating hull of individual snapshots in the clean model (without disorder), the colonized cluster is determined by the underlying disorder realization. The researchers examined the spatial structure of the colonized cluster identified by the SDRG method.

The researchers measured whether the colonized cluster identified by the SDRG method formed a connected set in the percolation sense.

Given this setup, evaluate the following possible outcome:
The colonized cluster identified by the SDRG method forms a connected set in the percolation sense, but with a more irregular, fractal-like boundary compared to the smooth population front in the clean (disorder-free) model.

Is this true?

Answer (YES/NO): NO